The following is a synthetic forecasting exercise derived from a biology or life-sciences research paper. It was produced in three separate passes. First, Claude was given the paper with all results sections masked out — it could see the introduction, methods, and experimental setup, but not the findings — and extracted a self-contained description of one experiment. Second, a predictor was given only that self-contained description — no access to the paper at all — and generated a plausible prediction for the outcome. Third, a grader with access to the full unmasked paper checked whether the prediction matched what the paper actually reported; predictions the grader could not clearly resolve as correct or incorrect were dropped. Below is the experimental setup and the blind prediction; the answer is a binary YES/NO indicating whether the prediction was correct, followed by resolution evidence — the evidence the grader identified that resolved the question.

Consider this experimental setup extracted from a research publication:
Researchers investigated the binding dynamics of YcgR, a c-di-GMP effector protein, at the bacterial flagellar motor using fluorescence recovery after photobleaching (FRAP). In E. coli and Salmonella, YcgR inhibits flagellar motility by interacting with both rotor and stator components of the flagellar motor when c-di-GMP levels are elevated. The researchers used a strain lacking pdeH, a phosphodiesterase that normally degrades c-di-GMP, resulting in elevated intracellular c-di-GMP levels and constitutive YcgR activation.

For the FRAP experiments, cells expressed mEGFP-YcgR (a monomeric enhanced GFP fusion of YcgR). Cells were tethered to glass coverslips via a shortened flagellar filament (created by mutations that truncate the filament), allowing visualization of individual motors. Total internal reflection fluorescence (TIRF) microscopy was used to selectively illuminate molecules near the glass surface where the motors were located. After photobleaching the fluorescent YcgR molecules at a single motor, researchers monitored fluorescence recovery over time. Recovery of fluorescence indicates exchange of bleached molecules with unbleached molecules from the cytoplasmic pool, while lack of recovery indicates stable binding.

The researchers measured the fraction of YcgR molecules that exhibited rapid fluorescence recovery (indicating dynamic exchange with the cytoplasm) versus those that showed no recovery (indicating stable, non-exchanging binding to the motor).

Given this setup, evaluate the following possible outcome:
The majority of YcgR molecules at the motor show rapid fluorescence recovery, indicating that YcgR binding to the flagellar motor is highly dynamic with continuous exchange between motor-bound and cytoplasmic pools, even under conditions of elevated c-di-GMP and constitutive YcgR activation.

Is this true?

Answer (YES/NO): NO